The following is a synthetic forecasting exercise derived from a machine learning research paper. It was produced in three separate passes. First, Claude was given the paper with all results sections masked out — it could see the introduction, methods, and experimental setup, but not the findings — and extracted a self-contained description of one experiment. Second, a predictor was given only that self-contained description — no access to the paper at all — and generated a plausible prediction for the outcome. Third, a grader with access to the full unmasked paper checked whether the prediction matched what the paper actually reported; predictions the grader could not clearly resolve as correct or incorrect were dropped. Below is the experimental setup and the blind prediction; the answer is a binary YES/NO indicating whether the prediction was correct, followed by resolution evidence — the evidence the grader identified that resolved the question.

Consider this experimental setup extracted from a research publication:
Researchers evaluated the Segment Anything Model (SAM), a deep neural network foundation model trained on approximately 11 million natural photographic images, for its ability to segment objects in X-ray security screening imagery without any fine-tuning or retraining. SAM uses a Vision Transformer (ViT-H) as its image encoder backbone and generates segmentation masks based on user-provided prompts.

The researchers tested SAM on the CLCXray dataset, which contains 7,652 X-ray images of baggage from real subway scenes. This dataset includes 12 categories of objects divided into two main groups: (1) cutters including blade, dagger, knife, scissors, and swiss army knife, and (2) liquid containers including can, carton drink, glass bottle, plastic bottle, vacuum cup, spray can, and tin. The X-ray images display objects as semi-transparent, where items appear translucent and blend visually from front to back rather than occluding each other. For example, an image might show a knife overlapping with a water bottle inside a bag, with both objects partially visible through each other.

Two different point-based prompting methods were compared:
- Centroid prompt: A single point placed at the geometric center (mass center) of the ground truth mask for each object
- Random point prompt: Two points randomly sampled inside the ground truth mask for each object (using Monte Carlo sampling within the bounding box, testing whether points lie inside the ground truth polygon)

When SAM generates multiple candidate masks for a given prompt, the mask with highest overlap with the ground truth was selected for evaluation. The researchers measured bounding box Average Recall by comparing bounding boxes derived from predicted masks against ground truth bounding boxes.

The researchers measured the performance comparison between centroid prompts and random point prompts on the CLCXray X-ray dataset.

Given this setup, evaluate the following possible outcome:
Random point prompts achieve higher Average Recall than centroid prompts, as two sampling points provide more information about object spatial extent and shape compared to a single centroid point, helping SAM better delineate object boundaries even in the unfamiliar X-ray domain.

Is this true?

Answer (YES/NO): NO